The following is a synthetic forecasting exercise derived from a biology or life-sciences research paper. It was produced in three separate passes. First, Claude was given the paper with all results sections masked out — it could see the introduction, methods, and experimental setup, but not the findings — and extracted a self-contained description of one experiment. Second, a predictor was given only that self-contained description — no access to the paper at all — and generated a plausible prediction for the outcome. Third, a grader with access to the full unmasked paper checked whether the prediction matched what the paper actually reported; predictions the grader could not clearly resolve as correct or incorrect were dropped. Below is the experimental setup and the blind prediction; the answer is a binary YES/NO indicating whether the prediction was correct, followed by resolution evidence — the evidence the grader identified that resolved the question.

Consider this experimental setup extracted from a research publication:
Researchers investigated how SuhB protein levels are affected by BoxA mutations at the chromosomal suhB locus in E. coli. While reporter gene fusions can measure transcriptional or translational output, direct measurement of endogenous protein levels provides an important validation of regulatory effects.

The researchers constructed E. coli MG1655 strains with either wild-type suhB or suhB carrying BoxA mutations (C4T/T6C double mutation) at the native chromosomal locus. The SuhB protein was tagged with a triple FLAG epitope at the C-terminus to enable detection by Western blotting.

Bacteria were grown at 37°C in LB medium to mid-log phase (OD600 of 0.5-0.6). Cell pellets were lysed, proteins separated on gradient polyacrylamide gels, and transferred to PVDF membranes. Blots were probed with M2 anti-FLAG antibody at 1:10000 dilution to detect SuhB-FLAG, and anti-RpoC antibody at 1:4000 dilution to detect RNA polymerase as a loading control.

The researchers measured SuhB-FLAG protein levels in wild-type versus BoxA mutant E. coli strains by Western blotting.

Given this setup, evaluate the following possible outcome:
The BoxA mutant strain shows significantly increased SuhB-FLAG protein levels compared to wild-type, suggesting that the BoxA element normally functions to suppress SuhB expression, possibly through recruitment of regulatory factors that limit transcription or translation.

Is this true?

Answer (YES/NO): NO